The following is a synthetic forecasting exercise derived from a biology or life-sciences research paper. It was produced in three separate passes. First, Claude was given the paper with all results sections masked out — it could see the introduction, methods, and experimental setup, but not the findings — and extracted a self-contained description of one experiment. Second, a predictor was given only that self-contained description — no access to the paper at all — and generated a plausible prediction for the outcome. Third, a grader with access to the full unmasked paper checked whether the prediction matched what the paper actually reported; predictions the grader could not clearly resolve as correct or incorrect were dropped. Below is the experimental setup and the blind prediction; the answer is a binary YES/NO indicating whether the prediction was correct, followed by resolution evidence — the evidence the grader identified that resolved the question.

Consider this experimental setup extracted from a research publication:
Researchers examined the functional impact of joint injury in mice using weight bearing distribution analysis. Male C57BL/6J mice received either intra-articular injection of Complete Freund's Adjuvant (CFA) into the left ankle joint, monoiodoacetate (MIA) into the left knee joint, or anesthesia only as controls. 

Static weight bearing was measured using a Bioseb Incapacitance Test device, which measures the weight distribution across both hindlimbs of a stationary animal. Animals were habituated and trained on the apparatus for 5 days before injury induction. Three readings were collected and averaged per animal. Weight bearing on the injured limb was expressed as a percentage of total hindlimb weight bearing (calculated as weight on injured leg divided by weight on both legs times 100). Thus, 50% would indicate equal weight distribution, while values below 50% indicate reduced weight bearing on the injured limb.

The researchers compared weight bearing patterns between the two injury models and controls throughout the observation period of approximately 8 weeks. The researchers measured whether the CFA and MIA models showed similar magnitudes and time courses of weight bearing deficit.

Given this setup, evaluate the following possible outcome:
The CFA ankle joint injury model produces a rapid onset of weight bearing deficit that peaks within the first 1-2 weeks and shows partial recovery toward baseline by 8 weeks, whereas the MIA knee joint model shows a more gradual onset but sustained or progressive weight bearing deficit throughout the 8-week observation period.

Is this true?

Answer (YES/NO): NO